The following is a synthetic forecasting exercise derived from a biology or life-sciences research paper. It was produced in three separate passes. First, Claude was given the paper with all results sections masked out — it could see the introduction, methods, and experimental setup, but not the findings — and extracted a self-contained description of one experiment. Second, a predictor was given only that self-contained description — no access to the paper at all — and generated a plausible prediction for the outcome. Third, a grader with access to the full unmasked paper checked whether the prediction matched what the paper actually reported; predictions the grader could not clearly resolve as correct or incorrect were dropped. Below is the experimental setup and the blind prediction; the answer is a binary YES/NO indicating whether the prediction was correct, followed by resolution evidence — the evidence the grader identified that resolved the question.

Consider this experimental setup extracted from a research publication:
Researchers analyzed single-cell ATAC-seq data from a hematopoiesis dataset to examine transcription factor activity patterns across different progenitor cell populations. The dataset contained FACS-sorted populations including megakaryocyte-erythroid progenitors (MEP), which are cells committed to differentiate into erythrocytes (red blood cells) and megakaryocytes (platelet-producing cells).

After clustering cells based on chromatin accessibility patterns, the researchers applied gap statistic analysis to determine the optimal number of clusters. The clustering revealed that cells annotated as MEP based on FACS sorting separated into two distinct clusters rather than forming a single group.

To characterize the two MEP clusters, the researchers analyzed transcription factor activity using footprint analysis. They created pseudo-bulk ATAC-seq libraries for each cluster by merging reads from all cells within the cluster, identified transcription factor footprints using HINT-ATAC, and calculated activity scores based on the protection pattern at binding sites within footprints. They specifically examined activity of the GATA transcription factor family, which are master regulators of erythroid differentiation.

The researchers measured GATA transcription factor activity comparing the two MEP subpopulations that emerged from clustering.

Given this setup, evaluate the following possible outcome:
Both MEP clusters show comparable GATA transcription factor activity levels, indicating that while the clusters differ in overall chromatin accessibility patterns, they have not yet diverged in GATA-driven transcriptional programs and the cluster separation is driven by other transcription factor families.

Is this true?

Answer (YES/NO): YES